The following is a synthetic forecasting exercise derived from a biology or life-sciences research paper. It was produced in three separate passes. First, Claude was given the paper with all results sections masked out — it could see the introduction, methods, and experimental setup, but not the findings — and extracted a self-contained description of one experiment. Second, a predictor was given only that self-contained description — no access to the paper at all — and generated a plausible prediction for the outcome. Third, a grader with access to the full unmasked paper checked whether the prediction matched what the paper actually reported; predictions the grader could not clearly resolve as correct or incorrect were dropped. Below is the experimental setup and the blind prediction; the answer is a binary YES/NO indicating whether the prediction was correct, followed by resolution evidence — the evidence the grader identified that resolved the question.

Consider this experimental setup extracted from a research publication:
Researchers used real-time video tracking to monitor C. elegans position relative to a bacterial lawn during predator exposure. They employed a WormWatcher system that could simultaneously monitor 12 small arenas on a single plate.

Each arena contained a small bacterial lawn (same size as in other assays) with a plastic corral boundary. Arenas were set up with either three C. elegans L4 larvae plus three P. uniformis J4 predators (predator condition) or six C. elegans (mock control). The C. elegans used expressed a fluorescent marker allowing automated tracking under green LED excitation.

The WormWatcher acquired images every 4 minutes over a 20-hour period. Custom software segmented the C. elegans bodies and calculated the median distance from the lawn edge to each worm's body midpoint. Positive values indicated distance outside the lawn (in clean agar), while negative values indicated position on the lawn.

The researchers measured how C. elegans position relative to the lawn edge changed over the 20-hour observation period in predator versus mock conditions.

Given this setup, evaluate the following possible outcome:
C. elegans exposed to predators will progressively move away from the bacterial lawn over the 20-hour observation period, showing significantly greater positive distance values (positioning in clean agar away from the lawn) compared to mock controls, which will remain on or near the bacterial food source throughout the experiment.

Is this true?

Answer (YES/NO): YES